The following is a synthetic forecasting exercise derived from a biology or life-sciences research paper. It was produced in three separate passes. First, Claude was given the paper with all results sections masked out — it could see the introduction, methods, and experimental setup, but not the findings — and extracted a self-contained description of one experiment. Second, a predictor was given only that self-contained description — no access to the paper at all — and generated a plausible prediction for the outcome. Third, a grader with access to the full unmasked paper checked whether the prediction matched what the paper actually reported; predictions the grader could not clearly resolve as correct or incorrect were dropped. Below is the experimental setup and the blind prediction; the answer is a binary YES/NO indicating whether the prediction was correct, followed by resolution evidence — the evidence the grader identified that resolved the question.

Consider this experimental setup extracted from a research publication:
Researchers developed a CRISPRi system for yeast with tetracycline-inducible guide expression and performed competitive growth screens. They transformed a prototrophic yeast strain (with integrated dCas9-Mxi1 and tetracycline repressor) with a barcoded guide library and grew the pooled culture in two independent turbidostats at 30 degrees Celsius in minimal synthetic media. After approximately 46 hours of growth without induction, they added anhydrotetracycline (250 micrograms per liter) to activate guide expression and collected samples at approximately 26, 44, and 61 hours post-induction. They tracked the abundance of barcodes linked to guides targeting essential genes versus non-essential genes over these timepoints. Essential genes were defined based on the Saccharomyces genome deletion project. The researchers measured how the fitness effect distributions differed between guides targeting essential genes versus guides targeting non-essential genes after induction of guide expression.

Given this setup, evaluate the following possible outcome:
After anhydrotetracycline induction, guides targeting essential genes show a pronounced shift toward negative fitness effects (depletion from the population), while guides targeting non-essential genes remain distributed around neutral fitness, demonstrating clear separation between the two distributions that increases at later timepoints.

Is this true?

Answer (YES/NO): NO